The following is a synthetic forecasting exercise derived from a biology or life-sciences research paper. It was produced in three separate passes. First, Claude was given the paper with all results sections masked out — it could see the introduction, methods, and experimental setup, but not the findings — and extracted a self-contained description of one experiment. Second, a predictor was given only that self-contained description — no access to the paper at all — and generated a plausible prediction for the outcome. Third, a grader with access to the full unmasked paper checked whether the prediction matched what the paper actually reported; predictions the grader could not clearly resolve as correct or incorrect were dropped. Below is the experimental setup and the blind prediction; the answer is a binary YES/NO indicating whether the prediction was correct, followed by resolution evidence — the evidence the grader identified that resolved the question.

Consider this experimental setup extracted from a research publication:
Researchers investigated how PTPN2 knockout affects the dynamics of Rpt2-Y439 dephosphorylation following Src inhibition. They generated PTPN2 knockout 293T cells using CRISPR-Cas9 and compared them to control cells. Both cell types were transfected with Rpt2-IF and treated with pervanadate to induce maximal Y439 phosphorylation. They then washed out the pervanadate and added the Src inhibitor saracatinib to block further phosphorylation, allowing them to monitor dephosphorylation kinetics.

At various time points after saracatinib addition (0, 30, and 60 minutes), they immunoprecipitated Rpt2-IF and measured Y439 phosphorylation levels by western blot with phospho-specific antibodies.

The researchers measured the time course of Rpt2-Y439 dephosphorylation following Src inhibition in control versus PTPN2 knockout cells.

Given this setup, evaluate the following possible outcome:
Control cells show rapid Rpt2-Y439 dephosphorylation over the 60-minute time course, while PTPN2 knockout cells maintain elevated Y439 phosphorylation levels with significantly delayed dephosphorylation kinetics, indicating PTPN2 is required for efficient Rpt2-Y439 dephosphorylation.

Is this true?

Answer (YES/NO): YES